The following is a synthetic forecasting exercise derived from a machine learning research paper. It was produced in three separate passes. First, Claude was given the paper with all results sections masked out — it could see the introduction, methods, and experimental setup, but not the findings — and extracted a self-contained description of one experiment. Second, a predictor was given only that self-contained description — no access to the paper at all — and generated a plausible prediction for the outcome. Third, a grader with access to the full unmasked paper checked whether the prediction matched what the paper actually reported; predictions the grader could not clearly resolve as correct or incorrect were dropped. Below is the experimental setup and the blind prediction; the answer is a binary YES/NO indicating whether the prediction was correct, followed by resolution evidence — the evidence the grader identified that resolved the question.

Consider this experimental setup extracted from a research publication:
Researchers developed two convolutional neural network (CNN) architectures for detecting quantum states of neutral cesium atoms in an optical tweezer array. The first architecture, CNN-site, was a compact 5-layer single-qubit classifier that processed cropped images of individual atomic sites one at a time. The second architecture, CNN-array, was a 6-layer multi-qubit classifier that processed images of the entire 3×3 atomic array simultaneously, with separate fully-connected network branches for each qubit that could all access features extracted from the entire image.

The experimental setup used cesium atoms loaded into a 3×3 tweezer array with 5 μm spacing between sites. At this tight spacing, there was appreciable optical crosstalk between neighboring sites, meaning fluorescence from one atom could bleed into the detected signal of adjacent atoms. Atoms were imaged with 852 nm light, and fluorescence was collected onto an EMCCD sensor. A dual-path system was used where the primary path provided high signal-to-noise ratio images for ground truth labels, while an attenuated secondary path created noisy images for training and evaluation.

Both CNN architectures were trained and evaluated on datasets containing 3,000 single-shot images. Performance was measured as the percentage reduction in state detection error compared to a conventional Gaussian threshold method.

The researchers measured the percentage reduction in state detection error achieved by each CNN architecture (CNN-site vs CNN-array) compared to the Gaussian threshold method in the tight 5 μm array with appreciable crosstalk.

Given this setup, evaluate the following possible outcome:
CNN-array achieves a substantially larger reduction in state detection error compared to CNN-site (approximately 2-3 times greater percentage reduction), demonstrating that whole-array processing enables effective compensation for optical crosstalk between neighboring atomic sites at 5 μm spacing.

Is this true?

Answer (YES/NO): NO